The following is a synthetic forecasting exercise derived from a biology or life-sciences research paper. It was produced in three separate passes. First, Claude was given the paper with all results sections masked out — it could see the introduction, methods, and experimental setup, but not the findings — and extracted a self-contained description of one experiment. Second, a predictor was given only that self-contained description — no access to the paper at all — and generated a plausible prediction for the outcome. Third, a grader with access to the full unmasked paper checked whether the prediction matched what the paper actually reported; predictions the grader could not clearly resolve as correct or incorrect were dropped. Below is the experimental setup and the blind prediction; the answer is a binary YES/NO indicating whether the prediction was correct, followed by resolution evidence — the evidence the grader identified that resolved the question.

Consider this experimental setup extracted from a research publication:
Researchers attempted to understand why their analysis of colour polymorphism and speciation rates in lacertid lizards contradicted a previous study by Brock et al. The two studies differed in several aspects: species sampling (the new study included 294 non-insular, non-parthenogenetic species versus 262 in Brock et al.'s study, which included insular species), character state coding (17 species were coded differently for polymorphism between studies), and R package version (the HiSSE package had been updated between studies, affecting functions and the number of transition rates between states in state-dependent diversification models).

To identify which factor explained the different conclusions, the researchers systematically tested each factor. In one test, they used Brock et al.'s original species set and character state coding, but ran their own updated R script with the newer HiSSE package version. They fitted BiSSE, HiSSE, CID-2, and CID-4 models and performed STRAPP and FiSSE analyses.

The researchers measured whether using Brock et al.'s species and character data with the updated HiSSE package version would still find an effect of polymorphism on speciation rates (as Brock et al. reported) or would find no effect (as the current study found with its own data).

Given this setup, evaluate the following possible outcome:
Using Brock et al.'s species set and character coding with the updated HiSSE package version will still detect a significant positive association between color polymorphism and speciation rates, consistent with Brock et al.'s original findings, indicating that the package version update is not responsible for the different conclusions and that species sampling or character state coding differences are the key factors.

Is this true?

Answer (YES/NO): NO